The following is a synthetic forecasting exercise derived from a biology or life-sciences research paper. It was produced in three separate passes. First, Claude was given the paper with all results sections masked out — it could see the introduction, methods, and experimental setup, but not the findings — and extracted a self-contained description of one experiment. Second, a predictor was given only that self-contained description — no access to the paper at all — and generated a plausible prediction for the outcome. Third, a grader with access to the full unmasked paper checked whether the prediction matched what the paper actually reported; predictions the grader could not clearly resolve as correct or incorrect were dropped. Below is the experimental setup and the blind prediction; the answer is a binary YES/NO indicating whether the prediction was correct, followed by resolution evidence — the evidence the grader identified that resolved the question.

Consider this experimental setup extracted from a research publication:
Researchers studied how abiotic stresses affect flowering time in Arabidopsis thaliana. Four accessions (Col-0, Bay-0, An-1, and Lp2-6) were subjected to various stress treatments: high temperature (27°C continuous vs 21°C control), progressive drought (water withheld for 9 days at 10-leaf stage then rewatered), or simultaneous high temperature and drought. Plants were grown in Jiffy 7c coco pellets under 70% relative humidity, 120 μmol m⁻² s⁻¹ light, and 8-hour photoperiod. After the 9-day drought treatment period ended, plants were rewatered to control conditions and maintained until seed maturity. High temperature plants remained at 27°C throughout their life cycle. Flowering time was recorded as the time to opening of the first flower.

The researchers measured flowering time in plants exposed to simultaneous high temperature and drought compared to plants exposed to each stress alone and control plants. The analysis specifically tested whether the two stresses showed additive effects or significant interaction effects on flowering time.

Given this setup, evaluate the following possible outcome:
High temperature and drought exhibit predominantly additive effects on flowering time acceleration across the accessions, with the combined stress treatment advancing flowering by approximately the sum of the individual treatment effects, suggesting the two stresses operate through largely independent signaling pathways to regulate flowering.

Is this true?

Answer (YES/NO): NO